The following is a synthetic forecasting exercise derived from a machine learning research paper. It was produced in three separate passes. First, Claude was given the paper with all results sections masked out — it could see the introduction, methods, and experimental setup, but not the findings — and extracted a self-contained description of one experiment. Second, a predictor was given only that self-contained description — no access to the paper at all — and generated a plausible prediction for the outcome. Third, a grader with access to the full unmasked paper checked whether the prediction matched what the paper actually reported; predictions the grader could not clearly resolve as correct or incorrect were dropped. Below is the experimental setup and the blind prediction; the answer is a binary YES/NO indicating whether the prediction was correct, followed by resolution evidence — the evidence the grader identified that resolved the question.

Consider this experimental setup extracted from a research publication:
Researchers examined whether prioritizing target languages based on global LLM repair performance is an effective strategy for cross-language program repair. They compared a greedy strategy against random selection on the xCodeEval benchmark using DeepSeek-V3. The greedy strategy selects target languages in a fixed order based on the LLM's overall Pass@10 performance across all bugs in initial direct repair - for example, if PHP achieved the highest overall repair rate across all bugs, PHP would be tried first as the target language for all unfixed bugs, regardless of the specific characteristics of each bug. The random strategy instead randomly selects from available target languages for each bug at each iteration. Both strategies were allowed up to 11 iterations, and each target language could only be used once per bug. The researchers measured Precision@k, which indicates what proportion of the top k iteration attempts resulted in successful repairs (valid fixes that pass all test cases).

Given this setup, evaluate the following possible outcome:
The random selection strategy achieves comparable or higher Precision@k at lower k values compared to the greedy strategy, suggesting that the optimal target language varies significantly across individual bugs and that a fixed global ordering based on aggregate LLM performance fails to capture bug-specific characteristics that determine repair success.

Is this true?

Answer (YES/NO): YES